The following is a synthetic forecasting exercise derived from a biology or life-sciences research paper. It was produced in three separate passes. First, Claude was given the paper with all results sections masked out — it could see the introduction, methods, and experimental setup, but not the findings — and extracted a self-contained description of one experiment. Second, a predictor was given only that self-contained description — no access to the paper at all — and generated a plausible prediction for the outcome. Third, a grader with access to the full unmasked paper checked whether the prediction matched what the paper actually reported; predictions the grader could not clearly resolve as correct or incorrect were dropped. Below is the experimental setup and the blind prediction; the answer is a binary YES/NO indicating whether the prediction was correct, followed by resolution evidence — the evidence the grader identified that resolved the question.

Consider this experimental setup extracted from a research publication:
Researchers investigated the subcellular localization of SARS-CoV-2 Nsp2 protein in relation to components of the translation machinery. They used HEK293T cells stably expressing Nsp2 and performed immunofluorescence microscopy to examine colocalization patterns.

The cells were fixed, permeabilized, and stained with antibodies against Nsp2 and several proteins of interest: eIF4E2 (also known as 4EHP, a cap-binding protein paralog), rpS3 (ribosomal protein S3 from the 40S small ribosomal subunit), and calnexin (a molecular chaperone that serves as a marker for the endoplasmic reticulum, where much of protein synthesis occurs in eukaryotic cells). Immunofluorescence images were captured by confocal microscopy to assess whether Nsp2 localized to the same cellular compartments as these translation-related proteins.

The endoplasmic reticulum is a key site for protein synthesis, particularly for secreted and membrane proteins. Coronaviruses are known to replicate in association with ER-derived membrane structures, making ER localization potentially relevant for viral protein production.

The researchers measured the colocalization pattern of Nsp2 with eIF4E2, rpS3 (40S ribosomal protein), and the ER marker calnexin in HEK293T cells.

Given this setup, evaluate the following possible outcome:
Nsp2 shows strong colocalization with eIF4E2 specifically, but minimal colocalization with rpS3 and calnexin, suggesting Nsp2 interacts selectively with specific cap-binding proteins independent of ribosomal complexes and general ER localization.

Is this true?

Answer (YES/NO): NO